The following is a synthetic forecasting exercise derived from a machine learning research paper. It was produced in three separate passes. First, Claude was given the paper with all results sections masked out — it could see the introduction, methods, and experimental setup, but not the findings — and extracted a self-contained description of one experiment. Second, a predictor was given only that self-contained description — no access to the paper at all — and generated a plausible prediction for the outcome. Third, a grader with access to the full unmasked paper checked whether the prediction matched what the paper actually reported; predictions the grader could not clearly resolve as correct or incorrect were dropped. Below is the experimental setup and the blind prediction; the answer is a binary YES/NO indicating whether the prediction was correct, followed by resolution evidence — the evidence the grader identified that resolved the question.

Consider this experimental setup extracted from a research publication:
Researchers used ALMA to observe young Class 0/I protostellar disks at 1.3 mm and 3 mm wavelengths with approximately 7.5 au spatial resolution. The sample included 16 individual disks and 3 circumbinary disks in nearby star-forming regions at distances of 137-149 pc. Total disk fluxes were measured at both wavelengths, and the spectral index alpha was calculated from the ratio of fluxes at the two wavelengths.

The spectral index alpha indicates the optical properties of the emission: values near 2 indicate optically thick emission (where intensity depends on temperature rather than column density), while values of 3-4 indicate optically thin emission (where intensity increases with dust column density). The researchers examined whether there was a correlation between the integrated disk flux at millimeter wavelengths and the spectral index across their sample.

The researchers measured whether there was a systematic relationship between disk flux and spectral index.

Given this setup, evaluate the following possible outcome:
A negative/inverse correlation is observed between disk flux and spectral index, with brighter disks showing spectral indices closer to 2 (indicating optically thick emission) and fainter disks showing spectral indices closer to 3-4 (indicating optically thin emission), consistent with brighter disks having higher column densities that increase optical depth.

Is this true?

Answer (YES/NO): NO